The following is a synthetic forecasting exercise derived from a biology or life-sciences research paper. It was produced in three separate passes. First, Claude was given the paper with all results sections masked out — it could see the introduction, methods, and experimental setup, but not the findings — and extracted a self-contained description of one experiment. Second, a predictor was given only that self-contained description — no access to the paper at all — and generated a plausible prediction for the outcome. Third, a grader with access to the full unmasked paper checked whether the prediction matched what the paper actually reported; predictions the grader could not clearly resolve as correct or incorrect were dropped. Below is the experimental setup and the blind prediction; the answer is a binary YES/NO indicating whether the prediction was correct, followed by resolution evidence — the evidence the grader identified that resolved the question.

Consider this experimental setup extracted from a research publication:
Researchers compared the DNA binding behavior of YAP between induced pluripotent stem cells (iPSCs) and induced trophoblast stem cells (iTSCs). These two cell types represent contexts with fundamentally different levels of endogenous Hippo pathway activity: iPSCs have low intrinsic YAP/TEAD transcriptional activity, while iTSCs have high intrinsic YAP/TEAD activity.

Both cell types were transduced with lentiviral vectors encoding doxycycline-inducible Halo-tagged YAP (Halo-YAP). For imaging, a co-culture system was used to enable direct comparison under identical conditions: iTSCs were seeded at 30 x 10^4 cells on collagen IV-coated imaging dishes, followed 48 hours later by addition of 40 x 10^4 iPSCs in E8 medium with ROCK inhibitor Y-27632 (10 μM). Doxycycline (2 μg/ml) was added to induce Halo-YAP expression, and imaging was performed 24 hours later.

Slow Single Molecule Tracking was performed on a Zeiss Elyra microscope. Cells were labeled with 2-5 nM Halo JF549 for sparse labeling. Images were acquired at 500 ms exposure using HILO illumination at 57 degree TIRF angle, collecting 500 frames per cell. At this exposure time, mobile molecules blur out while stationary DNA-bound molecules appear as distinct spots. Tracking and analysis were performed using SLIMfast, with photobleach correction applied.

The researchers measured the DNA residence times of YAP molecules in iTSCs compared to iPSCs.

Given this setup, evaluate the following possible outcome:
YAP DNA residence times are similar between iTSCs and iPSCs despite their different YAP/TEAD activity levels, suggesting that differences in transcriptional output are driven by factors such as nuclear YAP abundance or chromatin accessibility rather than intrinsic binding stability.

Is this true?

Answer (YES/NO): NO